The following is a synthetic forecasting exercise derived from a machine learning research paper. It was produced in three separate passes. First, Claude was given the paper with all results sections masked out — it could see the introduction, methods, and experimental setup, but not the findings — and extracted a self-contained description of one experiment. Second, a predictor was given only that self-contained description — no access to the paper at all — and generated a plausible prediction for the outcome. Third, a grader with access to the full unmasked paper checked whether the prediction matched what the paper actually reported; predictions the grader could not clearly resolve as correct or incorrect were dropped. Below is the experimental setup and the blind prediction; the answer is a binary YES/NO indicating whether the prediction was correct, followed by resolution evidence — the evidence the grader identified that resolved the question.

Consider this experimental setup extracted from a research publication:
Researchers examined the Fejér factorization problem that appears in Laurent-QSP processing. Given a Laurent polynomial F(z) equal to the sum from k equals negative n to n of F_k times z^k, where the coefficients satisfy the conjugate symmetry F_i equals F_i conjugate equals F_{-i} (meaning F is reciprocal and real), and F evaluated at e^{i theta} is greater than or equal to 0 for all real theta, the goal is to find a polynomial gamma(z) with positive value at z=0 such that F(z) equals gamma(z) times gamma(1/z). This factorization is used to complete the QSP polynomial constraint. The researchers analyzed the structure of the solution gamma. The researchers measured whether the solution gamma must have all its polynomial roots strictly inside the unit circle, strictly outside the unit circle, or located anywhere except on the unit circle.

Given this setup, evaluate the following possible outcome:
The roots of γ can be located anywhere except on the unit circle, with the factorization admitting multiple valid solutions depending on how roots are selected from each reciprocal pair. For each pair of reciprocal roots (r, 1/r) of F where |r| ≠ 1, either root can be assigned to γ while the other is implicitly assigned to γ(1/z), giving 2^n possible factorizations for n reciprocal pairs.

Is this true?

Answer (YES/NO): NO